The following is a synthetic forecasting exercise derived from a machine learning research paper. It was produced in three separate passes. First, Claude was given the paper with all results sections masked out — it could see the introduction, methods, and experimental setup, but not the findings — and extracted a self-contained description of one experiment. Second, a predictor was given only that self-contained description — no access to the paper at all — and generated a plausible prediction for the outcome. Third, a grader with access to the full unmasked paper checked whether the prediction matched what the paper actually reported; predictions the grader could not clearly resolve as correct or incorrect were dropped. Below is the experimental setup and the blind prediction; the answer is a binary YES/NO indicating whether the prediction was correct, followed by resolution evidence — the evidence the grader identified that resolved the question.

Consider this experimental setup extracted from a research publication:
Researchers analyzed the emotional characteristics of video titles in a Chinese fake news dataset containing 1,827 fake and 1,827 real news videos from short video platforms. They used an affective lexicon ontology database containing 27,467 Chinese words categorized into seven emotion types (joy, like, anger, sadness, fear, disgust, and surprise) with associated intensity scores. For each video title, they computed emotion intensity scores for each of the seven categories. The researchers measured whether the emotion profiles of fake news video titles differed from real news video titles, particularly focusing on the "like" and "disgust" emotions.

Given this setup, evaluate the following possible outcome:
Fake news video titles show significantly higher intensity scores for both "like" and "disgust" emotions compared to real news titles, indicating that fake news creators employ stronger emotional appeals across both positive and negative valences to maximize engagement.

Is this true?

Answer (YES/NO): NO